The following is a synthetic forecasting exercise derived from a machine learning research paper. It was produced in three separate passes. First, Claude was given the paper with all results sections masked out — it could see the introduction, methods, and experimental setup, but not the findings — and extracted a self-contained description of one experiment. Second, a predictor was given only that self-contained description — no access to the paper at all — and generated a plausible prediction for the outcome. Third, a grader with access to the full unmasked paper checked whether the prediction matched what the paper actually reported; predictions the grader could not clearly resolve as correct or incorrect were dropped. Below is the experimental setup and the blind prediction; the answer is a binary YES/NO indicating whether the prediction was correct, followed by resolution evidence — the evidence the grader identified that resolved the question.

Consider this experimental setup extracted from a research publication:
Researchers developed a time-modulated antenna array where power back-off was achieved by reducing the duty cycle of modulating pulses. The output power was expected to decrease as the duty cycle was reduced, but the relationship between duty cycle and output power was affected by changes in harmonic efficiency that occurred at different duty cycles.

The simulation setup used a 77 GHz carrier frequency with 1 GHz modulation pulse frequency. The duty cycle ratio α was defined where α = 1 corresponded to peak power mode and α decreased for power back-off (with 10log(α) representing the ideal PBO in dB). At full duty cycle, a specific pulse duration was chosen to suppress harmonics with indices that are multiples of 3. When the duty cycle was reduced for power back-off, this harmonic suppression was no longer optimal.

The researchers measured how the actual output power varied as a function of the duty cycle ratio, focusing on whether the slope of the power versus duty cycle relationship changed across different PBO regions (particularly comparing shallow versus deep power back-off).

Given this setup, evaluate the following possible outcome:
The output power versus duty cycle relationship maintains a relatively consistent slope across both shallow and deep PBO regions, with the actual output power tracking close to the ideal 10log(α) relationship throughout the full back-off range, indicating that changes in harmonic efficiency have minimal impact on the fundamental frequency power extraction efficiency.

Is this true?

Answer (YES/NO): NO